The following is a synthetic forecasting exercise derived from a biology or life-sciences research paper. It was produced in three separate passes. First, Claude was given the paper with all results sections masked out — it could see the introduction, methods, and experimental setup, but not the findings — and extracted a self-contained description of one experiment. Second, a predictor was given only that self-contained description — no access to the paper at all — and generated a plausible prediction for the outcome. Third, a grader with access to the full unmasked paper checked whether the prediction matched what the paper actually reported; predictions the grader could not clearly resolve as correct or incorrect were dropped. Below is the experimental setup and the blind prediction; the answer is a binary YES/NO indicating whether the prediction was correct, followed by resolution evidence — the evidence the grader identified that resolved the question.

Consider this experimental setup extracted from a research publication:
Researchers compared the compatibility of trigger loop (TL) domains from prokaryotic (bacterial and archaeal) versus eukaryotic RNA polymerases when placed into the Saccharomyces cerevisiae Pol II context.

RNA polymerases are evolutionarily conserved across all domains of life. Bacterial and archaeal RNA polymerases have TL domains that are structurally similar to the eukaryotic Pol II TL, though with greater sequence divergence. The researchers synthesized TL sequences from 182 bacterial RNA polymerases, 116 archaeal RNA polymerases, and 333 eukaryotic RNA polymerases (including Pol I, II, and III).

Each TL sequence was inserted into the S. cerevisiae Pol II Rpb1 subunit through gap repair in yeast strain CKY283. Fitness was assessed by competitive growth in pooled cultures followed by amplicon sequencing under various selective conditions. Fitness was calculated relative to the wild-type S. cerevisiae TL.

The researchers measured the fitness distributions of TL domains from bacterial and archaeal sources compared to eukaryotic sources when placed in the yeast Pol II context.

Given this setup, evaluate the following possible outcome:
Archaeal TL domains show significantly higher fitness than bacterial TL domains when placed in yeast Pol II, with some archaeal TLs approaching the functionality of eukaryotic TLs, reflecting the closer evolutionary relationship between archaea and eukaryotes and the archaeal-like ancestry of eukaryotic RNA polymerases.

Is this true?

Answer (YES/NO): NO